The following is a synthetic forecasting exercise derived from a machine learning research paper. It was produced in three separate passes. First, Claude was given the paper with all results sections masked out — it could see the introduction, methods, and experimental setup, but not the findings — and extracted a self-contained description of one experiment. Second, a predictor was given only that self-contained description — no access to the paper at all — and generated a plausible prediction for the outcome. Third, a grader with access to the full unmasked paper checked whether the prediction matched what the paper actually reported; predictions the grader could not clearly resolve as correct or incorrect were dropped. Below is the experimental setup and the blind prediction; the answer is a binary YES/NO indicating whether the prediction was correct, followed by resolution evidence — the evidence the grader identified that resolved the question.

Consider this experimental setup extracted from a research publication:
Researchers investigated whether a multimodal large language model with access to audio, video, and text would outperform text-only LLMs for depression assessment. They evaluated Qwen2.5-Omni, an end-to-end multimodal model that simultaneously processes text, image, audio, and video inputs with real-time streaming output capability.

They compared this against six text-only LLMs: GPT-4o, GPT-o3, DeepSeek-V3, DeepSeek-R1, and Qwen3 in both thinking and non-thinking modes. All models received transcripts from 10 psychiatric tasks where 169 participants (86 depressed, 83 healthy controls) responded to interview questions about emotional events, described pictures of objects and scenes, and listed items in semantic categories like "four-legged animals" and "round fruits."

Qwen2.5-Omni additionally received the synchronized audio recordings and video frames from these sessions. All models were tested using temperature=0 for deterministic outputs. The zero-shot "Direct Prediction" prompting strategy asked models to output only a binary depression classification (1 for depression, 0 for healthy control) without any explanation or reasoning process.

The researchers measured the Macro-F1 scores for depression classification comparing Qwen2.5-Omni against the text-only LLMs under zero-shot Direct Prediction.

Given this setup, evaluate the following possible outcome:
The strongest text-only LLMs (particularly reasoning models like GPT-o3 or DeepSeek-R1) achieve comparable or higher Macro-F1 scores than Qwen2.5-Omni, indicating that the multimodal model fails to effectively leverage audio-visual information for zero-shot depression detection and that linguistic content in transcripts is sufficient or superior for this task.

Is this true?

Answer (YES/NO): NO